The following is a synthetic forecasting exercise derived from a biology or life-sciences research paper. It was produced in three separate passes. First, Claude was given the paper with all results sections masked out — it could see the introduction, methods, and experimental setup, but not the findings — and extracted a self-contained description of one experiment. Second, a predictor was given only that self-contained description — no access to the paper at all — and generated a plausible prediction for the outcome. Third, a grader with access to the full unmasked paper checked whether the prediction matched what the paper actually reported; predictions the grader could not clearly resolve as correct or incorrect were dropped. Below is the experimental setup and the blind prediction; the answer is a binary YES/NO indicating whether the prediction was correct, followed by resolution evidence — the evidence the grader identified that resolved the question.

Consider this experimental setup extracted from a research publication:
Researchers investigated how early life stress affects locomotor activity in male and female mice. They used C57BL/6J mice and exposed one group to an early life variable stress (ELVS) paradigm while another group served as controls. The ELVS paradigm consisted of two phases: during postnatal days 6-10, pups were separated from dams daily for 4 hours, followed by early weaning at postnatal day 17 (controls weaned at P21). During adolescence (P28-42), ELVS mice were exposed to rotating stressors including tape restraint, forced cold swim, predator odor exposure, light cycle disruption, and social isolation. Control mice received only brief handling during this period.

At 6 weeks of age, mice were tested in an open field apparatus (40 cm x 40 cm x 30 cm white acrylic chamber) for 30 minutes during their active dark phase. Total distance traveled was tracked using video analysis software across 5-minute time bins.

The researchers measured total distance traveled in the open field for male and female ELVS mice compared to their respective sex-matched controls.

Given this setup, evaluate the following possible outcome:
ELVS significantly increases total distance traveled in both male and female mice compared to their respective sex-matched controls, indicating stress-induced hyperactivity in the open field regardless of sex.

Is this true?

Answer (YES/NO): NO